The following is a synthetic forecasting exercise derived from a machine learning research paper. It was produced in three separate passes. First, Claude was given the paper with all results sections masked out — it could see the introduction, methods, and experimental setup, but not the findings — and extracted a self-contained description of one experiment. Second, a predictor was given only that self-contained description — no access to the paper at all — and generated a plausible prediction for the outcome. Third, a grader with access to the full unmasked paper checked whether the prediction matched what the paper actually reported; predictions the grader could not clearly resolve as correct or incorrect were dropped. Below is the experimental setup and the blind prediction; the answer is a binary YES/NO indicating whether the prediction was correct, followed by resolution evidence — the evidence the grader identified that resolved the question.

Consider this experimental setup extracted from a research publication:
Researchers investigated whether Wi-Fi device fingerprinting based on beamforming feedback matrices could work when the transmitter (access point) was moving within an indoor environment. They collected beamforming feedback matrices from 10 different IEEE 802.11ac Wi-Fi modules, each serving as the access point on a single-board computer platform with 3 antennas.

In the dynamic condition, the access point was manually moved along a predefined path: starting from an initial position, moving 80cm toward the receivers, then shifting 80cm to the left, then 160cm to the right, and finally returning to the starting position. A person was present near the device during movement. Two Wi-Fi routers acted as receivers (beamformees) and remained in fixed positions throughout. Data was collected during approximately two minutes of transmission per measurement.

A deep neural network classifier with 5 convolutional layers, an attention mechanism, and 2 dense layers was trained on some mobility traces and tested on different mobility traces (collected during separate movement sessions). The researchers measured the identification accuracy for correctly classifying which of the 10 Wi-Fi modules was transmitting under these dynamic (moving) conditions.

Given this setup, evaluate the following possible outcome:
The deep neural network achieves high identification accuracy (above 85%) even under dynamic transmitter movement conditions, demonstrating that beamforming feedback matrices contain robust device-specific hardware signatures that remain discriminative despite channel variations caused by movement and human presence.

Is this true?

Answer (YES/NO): NO